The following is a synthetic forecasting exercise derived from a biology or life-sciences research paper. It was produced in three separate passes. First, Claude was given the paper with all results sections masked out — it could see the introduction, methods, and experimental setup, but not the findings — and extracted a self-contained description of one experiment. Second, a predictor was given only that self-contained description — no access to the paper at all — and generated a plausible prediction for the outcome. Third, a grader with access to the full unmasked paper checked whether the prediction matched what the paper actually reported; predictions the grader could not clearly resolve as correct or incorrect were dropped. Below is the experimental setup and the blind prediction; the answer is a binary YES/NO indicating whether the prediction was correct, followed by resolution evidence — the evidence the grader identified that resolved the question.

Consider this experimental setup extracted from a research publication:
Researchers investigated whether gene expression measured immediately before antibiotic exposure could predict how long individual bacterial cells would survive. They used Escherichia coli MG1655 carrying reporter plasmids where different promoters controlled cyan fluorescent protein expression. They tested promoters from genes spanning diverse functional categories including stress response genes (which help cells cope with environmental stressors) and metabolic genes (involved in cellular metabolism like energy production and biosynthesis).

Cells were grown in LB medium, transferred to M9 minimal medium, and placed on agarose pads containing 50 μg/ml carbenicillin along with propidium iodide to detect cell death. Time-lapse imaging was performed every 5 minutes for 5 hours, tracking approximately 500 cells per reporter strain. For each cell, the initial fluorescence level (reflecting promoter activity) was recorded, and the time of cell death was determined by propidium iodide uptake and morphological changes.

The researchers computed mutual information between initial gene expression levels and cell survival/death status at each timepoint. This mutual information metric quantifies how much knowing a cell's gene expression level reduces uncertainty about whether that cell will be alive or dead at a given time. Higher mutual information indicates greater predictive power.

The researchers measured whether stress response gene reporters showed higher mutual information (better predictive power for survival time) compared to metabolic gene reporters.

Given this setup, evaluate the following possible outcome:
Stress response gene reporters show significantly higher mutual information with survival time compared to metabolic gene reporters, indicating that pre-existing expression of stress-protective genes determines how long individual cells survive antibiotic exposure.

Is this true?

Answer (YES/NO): NO